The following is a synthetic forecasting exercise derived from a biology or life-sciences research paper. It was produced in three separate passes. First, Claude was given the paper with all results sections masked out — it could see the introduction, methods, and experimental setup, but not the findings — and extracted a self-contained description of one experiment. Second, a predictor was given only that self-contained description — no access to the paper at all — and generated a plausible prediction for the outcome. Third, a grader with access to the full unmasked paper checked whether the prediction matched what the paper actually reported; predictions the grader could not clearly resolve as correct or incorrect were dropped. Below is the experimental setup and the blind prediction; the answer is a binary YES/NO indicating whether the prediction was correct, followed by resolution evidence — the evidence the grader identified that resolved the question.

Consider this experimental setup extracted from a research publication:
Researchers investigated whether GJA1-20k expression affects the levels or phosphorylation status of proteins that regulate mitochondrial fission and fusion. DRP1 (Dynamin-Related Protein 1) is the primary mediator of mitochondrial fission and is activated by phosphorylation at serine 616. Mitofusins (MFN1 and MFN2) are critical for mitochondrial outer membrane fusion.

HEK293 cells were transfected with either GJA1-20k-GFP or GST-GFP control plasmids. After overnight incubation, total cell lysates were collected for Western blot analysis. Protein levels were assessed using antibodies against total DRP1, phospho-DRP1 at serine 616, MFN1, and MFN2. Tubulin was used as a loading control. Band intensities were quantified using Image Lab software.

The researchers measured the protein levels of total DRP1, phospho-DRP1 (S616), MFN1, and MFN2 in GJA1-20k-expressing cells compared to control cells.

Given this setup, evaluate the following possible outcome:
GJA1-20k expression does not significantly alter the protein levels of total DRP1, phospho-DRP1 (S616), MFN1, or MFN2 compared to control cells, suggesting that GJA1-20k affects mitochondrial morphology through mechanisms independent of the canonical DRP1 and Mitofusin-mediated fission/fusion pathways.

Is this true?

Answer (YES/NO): YES